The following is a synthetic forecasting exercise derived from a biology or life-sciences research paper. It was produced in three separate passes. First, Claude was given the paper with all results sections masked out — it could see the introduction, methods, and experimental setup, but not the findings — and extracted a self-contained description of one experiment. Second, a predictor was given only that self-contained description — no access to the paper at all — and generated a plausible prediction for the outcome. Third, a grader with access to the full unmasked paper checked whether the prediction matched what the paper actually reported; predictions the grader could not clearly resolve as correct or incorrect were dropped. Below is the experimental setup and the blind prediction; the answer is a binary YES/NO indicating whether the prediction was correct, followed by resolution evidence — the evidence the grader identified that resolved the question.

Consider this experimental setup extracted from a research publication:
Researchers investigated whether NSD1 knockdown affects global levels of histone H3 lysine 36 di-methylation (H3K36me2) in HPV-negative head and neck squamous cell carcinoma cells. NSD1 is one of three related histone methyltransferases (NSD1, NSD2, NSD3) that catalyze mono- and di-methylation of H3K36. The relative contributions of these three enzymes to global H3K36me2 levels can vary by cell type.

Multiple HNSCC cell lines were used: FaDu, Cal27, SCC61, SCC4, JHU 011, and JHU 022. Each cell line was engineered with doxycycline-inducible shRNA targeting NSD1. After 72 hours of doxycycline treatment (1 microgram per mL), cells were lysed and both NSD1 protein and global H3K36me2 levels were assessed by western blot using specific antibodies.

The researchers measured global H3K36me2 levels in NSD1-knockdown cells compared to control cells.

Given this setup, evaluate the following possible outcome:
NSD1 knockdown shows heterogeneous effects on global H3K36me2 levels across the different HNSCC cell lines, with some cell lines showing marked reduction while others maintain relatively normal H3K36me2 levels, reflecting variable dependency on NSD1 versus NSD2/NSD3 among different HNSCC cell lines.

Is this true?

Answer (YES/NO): NO